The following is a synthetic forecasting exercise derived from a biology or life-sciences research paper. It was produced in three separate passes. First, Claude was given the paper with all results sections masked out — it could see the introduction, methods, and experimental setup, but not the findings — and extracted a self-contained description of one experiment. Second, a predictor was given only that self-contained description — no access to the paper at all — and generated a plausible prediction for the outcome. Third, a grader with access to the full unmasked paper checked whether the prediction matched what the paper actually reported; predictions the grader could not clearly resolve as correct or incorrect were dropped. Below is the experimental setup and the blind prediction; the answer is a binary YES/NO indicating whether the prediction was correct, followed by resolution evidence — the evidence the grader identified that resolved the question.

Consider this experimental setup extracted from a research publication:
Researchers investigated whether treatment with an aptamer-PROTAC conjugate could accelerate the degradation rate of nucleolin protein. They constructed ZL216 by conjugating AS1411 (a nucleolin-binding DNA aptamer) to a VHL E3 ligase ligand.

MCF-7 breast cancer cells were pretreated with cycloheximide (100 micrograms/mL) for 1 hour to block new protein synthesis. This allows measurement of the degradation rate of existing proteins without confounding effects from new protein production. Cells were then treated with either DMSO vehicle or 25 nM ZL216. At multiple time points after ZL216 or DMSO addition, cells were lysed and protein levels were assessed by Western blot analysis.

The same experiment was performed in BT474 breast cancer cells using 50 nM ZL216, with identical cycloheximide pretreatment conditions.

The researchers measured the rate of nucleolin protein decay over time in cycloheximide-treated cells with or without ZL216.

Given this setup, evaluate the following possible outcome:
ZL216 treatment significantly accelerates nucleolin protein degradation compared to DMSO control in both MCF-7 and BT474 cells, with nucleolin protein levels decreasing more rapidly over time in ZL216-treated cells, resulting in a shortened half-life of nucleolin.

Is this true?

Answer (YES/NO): YES